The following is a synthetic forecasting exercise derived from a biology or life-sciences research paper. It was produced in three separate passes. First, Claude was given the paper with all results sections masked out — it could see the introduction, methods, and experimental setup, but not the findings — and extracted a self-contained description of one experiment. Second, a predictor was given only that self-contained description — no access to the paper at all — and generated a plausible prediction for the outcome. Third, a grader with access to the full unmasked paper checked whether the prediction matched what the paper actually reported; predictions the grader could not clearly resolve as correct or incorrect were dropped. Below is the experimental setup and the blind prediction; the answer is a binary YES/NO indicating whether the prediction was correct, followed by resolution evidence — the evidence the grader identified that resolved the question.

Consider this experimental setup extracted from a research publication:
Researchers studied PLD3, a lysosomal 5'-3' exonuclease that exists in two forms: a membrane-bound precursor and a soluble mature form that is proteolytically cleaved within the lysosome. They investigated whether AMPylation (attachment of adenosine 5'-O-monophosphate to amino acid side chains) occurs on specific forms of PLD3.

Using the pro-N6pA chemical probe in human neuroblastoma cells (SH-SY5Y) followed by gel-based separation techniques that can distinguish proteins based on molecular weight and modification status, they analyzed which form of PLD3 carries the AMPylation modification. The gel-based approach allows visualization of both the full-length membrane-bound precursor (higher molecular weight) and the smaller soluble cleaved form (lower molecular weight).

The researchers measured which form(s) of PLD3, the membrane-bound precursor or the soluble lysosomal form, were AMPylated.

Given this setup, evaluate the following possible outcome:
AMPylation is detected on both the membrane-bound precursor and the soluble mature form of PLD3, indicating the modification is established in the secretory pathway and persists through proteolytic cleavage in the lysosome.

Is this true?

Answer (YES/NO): NO